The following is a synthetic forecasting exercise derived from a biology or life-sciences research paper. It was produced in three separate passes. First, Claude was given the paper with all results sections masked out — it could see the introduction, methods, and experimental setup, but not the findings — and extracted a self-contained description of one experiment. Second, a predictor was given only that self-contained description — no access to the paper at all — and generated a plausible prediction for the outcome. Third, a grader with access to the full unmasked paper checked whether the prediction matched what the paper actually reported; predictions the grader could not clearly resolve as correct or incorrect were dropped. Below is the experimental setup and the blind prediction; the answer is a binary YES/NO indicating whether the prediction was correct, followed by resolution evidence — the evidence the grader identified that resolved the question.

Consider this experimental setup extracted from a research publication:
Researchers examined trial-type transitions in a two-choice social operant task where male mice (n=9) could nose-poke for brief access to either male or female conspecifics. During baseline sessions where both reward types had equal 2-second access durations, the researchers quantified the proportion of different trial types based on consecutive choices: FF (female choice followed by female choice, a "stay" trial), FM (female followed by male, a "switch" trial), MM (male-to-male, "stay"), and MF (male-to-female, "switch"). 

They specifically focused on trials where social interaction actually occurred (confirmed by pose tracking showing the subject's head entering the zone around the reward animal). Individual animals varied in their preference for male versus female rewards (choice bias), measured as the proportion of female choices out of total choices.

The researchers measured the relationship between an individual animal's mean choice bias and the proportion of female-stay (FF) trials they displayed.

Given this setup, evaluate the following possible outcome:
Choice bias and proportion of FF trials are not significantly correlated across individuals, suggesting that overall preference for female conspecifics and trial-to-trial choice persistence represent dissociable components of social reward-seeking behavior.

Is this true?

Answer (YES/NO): NO